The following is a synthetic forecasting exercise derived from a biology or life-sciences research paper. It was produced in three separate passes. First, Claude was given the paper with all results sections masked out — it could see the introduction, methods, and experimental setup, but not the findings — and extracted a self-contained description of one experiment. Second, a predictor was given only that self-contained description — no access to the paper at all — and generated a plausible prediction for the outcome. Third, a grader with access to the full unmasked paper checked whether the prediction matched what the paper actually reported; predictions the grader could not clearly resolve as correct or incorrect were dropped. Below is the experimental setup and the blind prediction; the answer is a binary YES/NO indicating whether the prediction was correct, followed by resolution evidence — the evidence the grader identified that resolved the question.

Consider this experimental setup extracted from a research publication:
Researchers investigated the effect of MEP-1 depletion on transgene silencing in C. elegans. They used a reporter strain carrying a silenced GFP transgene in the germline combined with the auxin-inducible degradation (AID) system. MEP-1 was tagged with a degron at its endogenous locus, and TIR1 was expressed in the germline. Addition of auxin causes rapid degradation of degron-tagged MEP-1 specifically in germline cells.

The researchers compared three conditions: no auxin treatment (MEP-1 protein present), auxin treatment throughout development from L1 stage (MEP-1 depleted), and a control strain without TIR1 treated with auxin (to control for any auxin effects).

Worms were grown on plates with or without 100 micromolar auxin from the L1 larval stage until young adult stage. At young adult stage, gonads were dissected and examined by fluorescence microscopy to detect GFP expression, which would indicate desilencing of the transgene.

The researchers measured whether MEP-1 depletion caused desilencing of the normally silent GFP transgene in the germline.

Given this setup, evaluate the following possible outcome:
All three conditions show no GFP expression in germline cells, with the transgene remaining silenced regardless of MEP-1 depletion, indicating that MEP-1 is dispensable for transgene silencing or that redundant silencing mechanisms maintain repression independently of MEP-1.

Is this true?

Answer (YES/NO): NO